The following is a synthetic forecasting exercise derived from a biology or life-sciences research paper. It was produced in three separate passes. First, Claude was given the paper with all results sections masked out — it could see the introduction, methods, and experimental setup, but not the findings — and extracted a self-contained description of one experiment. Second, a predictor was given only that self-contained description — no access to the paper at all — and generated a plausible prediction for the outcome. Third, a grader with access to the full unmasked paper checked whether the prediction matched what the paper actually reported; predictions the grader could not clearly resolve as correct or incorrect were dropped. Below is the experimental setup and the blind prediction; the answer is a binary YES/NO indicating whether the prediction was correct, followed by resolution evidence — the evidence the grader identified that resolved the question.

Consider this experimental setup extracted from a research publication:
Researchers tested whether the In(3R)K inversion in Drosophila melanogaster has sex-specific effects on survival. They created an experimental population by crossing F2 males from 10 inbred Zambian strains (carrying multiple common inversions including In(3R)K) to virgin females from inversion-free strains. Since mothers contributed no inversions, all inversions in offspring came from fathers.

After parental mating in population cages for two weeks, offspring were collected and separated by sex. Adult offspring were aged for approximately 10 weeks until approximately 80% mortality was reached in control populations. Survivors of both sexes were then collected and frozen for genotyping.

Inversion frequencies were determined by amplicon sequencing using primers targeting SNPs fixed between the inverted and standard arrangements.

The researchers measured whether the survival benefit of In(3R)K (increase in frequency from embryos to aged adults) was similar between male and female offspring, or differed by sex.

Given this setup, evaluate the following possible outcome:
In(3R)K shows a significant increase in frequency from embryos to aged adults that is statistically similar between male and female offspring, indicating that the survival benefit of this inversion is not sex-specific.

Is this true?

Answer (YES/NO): NO